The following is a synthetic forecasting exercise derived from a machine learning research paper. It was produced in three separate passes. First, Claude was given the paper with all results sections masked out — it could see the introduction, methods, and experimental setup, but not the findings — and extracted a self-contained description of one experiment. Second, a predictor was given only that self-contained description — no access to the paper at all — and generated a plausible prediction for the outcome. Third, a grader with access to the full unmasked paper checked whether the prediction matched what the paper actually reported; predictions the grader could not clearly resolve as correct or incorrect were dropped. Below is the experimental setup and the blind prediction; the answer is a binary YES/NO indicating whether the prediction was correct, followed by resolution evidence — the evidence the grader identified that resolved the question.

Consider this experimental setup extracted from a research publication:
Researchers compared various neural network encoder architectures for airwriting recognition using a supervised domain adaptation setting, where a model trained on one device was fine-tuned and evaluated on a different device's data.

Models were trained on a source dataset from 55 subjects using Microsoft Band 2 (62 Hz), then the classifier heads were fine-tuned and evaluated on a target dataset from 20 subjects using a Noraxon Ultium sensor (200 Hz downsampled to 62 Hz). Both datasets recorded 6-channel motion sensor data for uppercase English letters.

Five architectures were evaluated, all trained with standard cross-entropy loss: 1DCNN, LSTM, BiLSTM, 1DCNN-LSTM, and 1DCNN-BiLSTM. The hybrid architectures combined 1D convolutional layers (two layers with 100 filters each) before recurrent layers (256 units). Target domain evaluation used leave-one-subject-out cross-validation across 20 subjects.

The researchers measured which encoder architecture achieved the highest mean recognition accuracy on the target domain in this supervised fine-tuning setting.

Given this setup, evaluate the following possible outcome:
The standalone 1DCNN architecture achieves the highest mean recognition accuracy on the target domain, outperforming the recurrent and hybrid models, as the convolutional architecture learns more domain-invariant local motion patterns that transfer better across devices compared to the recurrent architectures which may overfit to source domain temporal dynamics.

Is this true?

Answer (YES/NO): NO